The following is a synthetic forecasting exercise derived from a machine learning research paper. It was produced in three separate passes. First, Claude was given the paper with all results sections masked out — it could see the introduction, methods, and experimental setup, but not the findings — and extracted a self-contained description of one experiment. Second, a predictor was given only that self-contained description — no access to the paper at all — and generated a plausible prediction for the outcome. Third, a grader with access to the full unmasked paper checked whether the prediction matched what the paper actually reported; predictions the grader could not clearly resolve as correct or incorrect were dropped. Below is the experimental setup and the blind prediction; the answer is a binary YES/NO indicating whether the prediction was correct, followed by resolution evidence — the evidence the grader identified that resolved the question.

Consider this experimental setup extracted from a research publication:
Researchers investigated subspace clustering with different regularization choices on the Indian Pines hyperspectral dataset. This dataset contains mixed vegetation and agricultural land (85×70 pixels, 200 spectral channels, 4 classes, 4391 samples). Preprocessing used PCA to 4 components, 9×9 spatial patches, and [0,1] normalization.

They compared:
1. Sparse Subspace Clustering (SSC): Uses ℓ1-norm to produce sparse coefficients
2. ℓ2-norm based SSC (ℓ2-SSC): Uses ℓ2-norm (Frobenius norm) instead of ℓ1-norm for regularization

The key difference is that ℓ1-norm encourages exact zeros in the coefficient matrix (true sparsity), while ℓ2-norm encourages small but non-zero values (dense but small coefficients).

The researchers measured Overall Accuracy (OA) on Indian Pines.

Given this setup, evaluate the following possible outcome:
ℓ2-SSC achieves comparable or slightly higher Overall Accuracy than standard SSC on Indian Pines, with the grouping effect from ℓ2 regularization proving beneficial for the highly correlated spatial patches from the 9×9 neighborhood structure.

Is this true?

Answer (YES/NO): NO